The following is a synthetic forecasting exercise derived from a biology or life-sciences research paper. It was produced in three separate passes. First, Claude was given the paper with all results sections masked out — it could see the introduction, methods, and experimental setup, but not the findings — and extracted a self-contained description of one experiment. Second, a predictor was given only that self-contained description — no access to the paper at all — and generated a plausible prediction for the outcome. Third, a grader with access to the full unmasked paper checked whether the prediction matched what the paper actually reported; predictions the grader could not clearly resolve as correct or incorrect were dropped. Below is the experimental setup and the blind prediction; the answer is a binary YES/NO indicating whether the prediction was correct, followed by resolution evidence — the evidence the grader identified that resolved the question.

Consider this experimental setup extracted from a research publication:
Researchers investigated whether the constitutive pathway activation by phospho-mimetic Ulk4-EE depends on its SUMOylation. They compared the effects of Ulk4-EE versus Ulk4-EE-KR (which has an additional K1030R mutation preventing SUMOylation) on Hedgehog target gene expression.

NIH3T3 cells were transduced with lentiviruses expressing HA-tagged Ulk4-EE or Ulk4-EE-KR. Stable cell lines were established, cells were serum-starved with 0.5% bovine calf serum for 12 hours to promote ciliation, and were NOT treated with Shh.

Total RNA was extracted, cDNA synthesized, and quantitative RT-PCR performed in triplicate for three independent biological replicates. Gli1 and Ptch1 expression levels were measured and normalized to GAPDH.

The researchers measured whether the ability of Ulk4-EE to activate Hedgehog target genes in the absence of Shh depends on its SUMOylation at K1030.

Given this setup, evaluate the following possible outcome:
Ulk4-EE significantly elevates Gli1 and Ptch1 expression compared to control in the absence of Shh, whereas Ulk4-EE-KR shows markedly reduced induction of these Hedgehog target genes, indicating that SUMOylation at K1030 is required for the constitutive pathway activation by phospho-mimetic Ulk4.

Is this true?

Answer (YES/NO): YES